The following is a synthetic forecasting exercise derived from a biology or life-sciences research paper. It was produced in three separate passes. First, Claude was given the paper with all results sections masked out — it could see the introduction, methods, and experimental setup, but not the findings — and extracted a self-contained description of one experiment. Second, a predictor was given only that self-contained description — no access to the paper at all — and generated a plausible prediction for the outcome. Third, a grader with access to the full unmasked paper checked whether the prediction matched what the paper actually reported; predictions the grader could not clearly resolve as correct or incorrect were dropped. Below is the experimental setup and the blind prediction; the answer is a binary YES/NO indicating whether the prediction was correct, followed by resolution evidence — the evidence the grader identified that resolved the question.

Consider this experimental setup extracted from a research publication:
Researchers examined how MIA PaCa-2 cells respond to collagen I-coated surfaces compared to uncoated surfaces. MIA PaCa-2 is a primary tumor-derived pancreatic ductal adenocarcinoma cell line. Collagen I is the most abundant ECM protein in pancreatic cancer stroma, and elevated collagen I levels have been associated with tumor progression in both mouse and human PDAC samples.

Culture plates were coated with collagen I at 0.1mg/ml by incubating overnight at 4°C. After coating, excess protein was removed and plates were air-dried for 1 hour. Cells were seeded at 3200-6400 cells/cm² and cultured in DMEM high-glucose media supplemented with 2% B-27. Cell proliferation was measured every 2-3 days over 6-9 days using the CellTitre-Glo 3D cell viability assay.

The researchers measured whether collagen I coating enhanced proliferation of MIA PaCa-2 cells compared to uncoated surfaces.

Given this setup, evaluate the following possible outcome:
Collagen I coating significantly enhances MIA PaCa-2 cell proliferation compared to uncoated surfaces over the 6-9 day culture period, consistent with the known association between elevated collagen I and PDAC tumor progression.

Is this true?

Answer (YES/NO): NO